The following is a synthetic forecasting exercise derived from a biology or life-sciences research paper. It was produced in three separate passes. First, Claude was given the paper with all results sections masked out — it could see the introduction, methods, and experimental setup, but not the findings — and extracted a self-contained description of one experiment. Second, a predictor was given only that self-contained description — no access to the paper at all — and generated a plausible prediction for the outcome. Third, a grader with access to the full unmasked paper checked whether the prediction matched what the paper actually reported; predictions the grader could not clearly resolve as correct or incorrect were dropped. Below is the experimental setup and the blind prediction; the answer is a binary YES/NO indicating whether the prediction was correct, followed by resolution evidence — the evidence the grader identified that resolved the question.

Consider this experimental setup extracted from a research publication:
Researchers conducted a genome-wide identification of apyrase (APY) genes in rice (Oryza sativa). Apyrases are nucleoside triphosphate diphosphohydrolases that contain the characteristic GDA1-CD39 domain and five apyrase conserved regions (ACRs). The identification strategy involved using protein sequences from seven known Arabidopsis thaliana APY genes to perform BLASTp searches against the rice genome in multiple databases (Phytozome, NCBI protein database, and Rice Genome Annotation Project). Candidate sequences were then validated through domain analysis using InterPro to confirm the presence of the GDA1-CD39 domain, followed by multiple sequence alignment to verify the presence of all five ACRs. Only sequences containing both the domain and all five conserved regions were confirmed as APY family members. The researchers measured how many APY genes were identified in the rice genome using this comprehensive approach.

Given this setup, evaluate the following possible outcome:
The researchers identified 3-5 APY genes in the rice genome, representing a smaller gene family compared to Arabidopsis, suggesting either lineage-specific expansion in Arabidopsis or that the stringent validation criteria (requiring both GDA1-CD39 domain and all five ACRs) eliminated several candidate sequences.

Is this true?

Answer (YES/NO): NO